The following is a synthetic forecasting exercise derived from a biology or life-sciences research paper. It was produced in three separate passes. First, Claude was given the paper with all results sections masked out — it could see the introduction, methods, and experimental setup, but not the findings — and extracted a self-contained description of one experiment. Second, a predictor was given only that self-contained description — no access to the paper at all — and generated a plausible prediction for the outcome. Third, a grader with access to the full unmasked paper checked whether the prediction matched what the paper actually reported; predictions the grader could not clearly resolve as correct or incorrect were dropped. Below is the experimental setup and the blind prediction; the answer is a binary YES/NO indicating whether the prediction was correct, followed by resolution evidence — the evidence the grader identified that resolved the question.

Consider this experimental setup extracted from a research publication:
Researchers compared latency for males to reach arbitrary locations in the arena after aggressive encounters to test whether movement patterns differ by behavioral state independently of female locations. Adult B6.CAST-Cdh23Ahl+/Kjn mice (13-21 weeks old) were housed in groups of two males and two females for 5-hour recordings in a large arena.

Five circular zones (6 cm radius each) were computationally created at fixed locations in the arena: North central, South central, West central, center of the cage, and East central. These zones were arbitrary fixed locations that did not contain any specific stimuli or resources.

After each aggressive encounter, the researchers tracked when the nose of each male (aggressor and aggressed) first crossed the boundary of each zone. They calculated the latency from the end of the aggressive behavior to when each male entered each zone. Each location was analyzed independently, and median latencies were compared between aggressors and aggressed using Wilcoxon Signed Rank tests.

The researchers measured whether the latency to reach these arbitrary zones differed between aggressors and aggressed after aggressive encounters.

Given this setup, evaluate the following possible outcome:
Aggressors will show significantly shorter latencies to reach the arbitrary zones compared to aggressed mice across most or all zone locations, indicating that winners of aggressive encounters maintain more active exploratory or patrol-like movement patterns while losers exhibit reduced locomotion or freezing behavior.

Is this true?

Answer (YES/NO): NO